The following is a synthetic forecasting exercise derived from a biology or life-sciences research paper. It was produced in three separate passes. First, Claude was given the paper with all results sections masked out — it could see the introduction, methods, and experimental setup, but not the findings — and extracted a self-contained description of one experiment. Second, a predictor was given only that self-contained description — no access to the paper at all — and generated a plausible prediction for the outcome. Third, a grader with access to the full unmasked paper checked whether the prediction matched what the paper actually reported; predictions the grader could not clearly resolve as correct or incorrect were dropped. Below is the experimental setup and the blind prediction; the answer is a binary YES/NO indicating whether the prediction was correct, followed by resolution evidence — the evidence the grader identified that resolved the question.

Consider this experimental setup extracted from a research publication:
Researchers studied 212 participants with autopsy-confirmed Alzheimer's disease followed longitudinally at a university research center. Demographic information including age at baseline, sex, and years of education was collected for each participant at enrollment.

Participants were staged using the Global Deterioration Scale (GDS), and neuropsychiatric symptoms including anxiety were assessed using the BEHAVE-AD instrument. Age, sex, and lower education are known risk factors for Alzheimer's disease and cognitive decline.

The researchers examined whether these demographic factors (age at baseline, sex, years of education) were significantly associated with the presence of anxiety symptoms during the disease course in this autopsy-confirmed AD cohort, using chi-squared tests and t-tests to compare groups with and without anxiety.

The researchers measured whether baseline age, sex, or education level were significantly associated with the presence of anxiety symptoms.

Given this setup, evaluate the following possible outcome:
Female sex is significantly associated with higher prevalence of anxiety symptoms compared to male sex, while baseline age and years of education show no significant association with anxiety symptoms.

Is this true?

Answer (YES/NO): NO